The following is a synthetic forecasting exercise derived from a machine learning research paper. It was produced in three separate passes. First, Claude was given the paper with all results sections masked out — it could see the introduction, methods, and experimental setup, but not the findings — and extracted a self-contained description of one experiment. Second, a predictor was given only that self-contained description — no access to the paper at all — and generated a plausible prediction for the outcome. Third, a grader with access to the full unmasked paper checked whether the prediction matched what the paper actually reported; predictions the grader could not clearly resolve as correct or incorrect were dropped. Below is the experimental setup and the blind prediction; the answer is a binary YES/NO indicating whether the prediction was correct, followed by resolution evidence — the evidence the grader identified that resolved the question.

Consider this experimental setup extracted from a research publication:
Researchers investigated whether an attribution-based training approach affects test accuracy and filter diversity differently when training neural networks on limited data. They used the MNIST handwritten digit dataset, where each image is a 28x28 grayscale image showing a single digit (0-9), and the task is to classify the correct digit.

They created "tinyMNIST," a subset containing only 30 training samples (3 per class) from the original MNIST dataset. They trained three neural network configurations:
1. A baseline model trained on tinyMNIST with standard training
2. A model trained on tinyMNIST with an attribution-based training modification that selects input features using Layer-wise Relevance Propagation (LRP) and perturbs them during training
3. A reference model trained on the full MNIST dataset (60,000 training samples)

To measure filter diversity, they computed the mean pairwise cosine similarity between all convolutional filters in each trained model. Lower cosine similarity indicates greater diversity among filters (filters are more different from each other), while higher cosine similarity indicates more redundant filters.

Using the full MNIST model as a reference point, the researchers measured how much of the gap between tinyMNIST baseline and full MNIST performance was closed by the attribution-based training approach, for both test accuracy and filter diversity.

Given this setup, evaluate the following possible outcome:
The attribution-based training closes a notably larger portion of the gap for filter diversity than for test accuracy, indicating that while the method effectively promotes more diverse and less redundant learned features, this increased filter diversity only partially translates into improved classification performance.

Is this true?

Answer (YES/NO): YES